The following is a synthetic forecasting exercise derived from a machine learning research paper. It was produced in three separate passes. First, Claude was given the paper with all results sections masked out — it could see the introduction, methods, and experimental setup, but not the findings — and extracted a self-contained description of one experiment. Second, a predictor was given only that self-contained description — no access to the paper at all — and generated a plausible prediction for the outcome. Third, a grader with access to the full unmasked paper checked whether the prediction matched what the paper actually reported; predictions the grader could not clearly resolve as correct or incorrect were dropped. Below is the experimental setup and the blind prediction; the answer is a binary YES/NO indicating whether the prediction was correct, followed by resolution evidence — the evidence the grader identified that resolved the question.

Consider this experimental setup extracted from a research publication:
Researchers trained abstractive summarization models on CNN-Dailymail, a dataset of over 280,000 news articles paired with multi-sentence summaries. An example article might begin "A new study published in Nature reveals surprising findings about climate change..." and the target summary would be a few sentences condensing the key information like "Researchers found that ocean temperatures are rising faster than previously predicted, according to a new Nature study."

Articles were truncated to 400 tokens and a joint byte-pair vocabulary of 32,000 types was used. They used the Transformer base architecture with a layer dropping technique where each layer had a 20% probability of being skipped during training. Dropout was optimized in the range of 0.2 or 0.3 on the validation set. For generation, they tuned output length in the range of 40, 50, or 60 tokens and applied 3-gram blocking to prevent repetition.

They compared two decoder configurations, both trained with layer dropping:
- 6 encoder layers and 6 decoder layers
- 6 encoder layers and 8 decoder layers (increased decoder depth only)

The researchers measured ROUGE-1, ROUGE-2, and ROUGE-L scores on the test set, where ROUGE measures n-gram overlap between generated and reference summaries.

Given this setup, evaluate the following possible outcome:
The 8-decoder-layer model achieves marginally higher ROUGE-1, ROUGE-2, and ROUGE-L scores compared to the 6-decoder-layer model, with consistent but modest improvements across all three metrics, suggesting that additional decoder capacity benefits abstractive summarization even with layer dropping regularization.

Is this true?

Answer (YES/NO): YES